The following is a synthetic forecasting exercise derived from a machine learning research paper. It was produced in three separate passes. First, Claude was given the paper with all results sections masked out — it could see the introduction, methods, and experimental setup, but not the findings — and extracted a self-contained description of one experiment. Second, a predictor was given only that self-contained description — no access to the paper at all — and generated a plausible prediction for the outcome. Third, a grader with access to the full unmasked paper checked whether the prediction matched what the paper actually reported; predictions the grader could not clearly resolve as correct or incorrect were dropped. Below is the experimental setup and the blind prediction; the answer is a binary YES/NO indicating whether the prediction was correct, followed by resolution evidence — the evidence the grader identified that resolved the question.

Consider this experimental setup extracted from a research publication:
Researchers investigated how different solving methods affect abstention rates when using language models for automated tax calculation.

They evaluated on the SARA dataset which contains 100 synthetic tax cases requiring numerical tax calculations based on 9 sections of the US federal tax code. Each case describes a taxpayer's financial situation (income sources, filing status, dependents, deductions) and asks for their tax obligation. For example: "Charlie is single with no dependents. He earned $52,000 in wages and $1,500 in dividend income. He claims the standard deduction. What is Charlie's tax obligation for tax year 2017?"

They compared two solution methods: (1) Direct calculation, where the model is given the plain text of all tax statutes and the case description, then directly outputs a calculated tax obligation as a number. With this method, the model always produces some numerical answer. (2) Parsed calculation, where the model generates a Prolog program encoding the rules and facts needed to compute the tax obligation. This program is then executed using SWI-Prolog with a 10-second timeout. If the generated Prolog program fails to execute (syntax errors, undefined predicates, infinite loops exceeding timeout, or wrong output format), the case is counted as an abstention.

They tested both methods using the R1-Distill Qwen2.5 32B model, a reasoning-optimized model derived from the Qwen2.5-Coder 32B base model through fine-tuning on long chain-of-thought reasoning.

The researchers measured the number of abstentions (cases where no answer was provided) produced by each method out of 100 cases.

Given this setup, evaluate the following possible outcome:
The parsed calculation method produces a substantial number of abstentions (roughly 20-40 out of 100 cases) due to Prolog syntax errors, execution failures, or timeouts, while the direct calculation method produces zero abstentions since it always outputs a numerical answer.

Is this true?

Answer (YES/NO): NO